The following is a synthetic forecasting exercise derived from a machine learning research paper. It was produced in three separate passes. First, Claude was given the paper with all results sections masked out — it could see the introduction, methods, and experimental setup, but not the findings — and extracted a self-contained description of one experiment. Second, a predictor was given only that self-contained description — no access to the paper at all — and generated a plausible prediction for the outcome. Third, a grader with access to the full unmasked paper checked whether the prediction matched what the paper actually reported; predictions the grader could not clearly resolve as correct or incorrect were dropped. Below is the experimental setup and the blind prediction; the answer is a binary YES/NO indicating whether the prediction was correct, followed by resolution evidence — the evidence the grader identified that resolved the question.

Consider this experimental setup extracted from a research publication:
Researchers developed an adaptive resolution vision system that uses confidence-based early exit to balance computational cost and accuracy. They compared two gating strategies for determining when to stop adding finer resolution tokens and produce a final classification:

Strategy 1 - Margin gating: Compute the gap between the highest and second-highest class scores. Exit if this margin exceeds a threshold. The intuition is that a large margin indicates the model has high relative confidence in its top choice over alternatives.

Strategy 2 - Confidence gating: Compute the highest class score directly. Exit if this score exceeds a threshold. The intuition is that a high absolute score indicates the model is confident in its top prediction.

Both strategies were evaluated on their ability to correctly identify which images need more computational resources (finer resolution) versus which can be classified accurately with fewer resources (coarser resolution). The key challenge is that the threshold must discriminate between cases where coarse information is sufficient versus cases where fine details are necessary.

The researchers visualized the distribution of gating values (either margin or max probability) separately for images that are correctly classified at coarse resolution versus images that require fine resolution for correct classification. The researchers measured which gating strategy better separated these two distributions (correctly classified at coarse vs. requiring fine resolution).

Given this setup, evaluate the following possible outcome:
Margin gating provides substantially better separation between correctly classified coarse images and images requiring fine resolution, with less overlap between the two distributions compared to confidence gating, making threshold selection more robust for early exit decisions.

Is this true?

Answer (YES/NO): YES